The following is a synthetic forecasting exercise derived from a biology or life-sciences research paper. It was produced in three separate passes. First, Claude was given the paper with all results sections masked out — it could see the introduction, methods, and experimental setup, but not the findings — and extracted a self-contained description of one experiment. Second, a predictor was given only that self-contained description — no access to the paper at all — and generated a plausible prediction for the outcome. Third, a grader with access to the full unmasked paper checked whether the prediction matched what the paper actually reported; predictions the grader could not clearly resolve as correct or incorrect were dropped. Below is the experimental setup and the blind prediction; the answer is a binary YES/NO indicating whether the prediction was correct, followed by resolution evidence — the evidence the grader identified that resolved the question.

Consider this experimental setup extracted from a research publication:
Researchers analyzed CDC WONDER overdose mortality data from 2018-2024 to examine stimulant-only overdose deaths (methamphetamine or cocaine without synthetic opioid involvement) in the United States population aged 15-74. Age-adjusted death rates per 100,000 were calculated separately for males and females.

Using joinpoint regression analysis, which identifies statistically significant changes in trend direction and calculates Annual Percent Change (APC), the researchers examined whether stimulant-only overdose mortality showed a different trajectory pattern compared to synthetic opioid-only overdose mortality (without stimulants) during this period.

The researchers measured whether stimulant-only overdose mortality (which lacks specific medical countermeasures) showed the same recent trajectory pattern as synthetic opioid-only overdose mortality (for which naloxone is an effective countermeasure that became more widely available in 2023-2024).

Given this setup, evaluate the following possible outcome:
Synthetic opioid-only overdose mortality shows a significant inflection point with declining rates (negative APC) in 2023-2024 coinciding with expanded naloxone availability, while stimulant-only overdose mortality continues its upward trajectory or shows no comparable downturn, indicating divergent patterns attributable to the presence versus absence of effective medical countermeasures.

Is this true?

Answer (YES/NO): YES